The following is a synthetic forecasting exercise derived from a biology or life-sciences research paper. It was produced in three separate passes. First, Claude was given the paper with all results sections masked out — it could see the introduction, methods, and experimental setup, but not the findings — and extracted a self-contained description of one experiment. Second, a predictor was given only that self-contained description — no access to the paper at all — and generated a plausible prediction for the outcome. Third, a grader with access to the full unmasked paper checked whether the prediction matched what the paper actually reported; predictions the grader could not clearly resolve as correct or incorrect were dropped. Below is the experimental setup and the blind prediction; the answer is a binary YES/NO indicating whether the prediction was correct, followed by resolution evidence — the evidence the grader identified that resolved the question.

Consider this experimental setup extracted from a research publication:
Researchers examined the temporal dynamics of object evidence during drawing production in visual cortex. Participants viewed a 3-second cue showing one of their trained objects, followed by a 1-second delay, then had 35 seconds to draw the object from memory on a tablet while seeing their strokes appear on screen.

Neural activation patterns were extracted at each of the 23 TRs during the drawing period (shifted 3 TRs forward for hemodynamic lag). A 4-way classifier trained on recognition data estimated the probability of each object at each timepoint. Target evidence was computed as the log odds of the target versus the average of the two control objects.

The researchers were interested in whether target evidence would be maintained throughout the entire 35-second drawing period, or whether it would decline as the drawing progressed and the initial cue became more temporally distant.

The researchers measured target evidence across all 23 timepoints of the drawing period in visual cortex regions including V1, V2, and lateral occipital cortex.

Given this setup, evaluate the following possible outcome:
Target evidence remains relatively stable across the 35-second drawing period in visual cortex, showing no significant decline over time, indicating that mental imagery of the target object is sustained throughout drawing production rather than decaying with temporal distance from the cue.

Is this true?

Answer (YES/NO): YES